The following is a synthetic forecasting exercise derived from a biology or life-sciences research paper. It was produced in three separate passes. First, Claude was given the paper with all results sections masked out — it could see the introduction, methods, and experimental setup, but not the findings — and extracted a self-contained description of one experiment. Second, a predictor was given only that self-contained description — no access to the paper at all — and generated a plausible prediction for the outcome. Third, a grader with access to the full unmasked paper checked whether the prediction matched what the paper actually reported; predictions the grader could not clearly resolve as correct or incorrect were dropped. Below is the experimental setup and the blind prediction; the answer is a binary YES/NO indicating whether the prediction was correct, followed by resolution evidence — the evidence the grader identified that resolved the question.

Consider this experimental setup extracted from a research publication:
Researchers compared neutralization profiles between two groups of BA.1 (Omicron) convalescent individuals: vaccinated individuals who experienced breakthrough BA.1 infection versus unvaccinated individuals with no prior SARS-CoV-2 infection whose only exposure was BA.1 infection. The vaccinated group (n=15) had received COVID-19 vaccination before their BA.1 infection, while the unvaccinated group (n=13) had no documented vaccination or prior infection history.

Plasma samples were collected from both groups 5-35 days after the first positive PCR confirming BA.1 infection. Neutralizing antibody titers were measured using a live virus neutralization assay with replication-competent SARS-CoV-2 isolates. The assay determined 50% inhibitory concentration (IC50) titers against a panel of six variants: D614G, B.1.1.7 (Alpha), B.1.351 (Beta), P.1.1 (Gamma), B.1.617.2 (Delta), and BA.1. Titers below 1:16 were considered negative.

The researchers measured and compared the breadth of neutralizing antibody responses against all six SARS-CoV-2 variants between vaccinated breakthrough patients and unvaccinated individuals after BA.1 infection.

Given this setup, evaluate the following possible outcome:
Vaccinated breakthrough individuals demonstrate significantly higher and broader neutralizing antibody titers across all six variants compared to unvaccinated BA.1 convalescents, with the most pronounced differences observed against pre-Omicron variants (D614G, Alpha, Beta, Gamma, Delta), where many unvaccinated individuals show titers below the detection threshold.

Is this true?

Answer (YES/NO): YES